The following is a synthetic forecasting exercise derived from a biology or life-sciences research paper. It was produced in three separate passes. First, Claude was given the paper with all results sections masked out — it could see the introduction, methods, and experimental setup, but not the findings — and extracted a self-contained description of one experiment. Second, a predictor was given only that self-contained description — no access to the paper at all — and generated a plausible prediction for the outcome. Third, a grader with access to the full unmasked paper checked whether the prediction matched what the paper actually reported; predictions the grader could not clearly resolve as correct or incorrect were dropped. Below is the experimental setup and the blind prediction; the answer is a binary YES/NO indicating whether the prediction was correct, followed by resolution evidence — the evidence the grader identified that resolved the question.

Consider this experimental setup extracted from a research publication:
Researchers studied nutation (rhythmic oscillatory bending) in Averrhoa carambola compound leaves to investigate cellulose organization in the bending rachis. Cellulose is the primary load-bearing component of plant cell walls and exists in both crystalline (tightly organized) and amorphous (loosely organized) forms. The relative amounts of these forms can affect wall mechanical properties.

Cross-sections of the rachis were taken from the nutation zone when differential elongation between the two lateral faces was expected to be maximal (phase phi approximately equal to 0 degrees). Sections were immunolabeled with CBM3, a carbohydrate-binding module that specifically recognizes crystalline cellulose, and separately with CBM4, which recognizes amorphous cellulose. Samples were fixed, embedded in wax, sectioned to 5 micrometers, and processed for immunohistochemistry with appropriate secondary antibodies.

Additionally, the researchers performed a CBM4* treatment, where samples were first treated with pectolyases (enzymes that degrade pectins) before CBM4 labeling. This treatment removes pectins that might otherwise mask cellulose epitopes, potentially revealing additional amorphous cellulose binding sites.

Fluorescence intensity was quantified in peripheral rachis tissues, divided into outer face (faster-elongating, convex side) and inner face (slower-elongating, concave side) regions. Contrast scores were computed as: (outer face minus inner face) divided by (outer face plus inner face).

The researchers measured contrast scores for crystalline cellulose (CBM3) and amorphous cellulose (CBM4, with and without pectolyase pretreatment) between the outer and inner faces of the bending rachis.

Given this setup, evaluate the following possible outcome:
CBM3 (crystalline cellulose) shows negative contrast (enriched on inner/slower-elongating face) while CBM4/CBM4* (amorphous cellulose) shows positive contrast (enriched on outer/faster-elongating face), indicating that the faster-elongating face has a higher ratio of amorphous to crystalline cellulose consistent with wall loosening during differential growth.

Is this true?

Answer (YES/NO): NO